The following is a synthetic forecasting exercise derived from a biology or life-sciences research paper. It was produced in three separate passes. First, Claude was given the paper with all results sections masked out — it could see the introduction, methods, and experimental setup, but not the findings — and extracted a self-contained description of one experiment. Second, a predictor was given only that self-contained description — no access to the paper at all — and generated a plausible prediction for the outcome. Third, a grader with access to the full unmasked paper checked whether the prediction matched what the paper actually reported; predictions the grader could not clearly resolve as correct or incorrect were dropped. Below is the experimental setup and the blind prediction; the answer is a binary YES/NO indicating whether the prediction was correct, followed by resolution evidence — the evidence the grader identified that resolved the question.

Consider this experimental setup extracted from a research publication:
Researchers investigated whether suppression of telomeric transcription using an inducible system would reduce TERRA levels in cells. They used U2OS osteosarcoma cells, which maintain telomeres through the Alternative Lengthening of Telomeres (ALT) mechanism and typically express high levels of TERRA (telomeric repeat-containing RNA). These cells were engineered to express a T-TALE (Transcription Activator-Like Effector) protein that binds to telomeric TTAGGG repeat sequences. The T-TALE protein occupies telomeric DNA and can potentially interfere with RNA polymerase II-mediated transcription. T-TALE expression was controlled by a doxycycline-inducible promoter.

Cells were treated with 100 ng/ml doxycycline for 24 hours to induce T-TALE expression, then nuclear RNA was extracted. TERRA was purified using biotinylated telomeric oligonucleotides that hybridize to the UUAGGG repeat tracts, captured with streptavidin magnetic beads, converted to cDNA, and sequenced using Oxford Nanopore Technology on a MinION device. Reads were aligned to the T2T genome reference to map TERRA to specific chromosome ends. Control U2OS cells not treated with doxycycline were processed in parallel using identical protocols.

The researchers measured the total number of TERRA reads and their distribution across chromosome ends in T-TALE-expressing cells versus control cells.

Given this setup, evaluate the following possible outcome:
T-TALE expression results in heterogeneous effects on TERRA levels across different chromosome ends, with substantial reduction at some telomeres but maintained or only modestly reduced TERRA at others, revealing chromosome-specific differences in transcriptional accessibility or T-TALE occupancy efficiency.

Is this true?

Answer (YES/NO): YES